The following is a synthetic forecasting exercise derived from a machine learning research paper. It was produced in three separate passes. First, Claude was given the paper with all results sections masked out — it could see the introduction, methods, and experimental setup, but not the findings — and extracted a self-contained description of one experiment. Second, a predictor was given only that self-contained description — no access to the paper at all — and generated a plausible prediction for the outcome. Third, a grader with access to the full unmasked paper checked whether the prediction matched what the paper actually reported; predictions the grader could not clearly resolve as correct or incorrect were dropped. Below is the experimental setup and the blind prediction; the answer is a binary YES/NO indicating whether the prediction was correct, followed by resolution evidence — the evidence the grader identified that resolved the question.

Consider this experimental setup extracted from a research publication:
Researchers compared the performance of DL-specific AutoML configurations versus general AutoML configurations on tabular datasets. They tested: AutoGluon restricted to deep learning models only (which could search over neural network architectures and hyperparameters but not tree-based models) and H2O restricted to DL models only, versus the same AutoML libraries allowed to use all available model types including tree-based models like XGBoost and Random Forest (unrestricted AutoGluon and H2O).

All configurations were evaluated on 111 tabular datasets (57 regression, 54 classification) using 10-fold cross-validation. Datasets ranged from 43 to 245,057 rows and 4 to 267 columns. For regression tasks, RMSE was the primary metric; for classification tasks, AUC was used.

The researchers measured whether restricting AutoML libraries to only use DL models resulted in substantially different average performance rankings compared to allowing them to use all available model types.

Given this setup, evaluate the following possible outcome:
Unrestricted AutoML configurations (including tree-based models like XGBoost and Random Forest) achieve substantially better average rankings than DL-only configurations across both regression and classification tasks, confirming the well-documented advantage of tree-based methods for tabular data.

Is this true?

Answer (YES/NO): YES